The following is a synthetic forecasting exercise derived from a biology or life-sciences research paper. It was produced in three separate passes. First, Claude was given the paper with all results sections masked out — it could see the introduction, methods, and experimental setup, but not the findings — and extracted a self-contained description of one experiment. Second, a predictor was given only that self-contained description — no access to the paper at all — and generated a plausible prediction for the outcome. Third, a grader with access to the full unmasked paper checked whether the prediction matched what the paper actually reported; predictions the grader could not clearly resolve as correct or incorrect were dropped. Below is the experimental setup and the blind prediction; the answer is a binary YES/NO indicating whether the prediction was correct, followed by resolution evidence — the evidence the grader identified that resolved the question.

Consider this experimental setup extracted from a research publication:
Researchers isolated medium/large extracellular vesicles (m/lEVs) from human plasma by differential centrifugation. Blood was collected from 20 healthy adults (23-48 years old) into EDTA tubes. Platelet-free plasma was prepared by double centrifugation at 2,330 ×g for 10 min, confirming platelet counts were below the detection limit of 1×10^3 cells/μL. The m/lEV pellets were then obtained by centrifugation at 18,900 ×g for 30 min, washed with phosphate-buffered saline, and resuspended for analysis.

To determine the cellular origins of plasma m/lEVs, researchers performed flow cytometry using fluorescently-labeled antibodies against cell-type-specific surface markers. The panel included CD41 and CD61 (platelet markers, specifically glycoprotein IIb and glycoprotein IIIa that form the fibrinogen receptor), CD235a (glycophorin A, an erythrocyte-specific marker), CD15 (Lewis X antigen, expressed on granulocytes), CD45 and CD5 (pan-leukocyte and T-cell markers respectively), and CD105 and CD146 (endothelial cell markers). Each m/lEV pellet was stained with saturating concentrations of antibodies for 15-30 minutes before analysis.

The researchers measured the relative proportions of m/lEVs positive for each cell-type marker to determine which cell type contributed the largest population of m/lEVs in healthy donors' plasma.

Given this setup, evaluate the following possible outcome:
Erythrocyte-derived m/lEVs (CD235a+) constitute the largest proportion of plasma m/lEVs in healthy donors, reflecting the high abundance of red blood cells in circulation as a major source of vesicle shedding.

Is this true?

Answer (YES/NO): NO